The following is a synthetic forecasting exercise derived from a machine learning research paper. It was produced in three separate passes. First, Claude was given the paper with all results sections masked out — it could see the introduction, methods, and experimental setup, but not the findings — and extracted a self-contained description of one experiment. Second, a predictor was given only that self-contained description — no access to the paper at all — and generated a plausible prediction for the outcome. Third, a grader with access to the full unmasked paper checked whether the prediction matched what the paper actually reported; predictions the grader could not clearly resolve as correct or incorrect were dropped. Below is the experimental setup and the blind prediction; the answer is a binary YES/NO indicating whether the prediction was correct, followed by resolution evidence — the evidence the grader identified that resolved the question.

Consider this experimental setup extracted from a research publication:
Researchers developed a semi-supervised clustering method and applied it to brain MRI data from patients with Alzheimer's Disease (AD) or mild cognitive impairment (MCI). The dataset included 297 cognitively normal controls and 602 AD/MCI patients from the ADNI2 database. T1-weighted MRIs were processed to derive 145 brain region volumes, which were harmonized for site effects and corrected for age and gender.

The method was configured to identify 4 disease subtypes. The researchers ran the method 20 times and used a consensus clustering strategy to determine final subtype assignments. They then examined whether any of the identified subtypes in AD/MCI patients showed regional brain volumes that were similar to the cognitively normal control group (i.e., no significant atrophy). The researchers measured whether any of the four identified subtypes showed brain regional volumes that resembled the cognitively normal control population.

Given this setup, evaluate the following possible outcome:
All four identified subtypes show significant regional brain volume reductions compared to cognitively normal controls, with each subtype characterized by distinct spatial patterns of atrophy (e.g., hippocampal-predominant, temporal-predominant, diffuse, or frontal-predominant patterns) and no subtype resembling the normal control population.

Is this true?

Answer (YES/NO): NO